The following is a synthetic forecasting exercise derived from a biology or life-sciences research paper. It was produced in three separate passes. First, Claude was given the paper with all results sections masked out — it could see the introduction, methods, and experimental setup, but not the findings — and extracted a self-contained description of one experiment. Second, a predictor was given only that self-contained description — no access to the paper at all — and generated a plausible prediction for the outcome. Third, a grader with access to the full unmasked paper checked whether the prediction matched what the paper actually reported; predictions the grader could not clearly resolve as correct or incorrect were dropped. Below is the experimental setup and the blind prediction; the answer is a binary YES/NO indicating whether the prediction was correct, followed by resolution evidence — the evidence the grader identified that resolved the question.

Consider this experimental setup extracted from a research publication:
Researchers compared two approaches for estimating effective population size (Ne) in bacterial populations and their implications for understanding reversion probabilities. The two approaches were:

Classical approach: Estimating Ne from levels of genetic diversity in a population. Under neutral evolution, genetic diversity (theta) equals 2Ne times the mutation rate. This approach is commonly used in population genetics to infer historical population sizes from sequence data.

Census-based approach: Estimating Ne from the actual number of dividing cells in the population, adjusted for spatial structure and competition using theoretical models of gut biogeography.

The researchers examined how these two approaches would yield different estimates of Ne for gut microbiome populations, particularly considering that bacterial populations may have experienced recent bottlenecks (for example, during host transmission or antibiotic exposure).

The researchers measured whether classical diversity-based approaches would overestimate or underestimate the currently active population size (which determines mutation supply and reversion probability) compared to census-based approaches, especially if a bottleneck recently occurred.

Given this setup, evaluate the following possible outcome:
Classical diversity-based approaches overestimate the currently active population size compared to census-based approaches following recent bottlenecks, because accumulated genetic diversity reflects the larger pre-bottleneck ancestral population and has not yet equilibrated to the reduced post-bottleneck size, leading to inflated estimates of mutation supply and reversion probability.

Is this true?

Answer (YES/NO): NO